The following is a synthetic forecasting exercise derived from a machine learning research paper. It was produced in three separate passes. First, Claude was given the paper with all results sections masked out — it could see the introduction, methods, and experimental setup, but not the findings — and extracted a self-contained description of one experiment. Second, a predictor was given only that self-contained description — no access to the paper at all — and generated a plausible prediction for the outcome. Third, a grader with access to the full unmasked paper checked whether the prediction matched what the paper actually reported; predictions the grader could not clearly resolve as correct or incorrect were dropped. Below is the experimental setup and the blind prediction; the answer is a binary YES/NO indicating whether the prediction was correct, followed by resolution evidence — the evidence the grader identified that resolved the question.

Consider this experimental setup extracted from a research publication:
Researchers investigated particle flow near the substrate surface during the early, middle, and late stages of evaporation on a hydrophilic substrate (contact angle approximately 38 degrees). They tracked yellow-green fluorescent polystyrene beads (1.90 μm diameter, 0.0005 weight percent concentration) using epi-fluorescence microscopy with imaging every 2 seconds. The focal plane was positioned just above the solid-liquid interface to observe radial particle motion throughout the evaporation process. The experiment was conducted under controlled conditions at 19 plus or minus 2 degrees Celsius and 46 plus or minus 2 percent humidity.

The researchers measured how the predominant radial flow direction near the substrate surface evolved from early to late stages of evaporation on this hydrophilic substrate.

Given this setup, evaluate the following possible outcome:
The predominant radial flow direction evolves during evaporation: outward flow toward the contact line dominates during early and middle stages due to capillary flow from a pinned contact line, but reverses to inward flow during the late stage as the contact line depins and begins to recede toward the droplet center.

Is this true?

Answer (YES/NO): NO